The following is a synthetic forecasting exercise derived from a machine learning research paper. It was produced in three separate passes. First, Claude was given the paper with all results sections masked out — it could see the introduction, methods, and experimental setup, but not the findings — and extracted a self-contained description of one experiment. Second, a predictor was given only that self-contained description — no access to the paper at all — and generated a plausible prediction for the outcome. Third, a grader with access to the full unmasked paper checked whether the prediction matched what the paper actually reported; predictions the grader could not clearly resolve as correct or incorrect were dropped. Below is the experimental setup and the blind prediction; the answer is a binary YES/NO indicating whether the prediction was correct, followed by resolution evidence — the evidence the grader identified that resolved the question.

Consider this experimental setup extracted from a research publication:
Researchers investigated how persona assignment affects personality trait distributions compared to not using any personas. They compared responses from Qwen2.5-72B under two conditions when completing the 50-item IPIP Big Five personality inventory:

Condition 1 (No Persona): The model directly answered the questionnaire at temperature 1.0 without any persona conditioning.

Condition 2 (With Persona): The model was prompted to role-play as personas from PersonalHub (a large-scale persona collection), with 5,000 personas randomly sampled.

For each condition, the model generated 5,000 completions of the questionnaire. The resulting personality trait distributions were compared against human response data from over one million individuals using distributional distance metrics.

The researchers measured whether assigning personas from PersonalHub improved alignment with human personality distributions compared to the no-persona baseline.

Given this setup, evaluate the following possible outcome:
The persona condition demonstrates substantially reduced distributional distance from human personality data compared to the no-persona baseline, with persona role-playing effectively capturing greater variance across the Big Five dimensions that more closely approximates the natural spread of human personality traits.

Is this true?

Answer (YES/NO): NO